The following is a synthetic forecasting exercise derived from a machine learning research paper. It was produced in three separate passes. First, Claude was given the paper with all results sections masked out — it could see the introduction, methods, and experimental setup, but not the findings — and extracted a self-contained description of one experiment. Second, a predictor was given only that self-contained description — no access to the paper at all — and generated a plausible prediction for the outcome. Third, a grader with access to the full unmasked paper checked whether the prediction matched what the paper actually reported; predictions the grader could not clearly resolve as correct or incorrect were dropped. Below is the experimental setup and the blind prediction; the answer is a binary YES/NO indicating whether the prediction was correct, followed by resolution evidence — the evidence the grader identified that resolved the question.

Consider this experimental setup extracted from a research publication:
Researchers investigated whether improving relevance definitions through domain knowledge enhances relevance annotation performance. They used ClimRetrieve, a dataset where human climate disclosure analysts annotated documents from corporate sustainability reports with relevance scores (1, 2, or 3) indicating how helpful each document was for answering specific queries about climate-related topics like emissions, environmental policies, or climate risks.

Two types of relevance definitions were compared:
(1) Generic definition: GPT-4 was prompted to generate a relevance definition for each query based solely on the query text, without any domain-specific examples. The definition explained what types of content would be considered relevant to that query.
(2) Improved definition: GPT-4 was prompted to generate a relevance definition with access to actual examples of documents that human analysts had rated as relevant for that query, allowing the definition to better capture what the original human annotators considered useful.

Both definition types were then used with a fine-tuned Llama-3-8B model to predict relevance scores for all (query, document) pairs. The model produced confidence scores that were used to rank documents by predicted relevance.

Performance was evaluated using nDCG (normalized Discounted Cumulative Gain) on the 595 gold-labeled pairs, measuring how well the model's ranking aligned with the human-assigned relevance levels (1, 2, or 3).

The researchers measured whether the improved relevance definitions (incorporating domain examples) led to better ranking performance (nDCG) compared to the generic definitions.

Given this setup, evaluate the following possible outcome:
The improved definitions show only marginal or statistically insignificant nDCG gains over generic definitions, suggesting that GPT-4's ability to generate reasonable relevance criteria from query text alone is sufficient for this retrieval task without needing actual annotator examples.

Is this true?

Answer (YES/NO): NO